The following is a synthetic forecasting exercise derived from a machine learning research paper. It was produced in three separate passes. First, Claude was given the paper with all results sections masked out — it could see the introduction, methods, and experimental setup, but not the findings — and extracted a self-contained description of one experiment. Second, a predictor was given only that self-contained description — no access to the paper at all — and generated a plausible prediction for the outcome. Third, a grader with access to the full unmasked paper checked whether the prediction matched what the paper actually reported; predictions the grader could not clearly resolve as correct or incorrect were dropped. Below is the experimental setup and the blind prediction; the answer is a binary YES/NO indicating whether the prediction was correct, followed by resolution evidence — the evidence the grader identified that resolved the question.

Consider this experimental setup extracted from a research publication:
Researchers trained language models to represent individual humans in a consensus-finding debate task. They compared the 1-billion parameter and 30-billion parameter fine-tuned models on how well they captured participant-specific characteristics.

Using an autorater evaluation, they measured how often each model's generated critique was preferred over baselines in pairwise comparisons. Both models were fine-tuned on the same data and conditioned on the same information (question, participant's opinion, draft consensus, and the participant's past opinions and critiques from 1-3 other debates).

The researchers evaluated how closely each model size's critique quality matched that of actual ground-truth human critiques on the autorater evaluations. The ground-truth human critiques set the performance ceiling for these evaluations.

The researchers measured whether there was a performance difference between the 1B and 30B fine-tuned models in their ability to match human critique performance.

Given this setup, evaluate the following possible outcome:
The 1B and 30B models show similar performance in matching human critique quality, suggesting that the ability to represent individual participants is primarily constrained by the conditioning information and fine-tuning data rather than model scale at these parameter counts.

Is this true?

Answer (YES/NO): NO